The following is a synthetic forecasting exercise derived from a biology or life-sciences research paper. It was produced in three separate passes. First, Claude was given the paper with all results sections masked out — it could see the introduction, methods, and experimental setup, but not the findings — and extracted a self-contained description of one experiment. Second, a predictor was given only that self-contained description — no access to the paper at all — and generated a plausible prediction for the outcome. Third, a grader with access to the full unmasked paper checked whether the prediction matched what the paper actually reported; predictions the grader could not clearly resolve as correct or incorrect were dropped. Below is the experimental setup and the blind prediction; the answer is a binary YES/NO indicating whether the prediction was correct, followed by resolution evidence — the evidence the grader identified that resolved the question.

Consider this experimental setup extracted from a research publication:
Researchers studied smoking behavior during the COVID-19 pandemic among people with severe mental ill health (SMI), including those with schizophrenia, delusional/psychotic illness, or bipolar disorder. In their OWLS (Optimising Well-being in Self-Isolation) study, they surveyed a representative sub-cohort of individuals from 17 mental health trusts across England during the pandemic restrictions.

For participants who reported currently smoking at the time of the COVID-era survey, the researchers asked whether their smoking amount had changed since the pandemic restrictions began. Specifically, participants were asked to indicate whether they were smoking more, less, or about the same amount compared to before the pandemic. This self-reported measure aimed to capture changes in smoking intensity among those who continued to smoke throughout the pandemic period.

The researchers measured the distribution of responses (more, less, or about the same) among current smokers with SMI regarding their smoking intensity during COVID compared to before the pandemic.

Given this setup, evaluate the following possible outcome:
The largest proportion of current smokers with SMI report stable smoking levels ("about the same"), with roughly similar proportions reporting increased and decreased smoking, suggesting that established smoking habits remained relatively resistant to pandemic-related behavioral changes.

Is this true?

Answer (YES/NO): NO